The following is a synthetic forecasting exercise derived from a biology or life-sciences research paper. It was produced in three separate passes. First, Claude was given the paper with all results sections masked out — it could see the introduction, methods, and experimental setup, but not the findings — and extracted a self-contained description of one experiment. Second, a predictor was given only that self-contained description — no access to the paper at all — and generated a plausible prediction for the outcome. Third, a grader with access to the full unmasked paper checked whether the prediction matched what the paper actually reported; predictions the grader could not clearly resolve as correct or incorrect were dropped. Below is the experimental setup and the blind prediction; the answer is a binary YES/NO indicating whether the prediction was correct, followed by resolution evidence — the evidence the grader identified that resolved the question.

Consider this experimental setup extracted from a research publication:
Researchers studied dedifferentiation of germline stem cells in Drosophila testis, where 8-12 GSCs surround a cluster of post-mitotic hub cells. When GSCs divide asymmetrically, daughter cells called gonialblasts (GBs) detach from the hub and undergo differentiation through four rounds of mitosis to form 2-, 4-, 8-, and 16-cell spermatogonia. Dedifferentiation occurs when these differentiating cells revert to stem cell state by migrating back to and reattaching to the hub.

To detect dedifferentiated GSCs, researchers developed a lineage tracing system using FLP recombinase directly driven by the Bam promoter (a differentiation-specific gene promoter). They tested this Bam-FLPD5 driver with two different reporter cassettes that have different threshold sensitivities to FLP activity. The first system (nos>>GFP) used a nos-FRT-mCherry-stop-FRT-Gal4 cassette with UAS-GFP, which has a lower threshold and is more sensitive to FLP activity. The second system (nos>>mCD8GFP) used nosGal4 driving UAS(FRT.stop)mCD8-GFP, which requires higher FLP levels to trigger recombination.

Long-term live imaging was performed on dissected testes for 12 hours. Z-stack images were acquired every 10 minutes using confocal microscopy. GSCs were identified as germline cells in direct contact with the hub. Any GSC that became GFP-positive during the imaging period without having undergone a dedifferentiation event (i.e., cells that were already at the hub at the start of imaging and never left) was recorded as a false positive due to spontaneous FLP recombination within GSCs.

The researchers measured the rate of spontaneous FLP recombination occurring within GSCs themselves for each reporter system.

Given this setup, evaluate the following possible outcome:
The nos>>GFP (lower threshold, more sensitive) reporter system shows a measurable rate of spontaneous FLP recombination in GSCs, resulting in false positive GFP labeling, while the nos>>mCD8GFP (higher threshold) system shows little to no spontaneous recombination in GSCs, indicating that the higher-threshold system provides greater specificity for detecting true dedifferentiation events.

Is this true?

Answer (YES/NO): YES